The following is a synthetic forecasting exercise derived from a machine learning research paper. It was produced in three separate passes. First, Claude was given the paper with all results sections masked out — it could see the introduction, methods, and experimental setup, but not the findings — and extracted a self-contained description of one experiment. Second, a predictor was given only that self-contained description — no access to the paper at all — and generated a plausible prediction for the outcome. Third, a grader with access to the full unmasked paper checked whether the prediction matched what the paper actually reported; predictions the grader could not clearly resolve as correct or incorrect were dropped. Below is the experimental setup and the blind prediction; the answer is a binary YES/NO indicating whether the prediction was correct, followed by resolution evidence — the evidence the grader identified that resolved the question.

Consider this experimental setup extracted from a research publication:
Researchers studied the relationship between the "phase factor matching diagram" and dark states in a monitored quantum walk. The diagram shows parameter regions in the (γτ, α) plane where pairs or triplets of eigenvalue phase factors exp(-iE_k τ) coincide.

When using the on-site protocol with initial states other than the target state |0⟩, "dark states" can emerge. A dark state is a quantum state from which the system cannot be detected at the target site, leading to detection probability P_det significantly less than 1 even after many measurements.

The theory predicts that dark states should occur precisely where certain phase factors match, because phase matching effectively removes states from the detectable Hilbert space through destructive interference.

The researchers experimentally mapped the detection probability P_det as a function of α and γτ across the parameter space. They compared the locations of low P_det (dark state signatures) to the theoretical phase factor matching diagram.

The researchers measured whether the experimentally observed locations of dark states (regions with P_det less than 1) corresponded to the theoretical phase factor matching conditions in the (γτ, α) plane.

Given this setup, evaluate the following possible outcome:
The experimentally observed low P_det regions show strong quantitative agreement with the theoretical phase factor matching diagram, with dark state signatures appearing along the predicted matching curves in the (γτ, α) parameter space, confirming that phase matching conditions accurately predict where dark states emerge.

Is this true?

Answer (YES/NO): YES